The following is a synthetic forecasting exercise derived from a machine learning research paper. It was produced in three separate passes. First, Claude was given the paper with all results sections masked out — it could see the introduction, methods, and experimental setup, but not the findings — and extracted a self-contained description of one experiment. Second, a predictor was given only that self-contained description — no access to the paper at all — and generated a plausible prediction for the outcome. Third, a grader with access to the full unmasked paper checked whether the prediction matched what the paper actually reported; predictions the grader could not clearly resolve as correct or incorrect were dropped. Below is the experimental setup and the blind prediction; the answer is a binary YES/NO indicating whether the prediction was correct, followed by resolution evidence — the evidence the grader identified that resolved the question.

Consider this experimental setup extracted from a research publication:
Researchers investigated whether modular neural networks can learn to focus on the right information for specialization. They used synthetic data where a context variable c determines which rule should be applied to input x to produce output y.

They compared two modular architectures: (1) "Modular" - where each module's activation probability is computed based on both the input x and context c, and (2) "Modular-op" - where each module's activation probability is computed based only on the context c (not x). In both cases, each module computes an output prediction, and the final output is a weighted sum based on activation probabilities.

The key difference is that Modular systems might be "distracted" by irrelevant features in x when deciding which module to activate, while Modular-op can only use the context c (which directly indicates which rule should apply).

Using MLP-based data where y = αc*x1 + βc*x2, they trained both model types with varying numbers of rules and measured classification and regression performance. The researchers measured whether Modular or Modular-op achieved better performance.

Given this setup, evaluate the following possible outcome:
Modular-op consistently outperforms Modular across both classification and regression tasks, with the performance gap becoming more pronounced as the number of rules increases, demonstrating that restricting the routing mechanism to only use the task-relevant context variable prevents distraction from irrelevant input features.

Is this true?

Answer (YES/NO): YES